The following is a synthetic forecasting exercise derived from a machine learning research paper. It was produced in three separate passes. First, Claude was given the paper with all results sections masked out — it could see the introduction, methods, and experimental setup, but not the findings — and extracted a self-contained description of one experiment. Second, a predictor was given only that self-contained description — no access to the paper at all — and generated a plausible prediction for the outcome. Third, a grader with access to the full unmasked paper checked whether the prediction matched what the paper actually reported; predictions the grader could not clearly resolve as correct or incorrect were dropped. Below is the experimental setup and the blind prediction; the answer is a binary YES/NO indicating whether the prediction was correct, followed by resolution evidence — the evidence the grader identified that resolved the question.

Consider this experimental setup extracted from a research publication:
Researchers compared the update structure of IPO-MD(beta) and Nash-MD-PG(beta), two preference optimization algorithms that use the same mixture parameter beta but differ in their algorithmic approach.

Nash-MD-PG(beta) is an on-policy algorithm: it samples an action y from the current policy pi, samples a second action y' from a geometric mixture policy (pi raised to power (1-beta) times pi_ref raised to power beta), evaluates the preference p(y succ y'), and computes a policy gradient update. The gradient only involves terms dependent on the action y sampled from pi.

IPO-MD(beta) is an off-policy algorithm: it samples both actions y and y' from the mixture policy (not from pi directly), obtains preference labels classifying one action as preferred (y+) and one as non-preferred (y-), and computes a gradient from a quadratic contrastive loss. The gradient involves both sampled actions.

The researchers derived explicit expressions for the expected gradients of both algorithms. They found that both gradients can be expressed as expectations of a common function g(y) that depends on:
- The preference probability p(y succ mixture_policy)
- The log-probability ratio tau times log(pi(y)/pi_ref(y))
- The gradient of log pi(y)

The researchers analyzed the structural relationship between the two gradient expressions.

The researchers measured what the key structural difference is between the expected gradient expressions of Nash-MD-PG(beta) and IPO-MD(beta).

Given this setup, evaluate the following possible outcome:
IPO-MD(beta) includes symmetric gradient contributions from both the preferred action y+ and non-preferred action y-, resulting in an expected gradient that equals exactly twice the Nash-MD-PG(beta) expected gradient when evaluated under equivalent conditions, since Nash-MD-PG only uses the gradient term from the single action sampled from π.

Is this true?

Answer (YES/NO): NO